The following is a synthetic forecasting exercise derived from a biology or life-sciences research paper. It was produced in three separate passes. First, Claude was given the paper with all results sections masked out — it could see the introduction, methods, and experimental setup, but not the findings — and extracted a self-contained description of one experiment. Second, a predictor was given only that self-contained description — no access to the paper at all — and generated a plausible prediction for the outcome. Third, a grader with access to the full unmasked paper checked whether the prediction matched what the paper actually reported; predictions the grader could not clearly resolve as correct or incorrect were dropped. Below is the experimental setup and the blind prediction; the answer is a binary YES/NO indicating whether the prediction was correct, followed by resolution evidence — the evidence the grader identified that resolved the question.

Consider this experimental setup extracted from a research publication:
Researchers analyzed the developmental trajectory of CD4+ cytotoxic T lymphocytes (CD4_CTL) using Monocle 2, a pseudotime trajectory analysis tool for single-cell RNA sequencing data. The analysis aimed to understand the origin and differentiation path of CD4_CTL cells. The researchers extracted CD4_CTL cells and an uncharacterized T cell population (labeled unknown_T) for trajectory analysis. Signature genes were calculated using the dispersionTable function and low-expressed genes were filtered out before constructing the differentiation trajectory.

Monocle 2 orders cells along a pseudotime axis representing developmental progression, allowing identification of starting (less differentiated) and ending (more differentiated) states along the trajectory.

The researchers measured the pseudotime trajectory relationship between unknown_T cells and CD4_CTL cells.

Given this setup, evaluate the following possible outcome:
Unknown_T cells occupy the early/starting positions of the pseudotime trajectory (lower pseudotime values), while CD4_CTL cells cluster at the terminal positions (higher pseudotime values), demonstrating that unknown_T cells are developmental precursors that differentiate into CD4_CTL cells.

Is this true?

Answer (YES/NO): YES